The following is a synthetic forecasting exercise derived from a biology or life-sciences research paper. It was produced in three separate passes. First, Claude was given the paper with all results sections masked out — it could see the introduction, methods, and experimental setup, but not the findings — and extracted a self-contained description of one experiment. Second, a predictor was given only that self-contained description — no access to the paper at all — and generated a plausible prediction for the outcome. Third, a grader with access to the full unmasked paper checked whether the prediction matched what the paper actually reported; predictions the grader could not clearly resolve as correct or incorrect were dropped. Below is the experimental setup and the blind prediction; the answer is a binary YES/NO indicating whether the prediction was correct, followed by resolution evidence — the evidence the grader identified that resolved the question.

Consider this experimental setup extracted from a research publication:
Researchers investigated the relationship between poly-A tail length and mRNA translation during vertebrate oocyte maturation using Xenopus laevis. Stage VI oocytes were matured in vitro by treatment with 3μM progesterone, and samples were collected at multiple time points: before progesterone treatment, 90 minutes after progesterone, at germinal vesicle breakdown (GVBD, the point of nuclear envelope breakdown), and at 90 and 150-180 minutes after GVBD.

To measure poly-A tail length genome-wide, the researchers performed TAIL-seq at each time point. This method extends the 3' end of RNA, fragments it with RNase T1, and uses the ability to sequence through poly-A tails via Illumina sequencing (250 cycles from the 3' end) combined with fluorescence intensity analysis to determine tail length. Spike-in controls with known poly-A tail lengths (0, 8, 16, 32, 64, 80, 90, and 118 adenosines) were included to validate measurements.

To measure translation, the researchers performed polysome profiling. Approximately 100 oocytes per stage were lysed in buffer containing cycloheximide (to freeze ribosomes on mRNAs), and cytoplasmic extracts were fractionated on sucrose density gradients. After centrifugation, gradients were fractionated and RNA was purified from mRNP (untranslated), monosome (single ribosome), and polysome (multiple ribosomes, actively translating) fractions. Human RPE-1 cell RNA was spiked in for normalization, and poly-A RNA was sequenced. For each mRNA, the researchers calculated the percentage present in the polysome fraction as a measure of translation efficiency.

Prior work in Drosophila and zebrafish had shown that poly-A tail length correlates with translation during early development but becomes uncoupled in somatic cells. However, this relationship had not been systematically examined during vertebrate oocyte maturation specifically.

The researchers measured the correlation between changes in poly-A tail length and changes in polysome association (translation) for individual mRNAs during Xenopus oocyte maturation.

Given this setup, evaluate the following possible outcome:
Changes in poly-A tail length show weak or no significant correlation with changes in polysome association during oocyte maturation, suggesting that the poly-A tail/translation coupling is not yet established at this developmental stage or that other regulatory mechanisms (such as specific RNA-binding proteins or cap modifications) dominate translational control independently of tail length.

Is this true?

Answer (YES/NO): NO